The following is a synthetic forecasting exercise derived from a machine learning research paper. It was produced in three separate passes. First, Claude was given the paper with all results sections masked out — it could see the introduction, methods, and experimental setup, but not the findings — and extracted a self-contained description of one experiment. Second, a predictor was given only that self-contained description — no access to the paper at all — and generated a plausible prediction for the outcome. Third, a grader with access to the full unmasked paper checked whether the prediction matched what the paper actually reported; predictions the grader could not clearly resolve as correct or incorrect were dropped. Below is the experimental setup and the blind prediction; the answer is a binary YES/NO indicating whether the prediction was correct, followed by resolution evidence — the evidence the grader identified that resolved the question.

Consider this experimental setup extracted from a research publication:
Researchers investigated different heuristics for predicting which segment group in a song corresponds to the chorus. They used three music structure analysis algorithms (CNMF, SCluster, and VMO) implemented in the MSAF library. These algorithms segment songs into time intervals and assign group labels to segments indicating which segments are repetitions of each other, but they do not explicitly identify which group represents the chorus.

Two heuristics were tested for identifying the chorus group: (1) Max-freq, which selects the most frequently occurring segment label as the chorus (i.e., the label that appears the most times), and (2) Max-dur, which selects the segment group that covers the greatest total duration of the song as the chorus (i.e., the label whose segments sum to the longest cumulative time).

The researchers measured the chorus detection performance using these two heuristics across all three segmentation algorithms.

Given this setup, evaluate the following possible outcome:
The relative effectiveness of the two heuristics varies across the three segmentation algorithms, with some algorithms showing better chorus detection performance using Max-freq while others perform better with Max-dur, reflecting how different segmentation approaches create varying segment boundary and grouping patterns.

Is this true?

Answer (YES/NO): NO